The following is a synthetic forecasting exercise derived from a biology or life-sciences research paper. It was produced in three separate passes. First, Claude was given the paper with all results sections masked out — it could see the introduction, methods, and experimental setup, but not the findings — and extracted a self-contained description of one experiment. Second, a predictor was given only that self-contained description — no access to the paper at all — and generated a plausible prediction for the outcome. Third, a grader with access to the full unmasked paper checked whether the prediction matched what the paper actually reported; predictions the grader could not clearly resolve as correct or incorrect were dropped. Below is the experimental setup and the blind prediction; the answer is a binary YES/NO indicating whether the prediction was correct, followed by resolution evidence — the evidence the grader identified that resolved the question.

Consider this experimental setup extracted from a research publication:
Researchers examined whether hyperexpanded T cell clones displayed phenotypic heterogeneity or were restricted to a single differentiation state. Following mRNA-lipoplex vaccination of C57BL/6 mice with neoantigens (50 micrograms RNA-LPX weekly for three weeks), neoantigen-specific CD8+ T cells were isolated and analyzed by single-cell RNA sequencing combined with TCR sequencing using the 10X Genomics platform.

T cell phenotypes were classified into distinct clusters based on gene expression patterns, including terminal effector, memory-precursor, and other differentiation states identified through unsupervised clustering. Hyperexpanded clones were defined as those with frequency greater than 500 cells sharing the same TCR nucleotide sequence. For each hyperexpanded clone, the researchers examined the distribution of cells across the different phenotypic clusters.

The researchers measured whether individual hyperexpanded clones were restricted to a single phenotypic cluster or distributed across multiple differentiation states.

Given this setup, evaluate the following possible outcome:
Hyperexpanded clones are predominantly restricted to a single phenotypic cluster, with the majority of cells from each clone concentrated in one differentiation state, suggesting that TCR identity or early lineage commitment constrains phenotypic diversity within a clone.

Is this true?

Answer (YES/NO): NO